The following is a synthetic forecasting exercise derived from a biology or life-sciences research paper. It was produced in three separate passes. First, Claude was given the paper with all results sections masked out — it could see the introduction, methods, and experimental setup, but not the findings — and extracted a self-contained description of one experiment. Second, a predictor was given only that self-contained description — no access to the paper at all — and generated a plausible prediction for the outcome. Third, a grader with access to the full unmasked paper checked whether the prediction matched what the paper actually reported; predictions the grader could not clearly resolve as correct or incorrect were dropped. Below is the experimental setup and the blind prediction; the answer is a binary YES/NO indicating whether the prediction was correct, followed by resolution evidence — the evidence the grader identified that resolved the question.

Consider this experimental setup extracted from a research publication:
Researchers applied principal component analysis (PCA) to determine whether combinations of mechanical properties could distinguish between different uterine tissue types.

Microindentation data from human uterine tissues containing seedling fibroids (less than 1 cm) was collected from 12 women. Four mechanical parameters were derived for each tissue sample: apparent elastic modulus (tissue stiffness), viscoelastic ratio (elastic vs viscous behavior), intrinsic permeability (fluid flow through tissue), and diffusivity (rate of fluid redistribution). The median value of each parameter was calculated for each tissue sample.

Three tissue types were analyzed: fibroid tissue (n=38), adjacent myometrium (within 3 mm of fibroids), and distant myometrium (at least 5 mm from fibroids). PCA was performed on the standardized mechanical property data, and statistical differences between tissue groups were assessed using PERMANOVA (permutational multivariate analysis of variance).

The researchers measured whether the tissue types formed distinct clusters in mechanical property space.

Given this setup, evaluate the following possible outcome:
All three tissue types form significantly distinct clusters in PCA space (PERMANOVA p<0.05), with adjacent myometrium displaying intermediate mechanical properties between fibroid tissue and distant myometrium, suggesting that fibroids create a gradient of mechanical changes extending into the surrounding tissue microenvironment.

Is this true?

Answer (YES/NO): NO